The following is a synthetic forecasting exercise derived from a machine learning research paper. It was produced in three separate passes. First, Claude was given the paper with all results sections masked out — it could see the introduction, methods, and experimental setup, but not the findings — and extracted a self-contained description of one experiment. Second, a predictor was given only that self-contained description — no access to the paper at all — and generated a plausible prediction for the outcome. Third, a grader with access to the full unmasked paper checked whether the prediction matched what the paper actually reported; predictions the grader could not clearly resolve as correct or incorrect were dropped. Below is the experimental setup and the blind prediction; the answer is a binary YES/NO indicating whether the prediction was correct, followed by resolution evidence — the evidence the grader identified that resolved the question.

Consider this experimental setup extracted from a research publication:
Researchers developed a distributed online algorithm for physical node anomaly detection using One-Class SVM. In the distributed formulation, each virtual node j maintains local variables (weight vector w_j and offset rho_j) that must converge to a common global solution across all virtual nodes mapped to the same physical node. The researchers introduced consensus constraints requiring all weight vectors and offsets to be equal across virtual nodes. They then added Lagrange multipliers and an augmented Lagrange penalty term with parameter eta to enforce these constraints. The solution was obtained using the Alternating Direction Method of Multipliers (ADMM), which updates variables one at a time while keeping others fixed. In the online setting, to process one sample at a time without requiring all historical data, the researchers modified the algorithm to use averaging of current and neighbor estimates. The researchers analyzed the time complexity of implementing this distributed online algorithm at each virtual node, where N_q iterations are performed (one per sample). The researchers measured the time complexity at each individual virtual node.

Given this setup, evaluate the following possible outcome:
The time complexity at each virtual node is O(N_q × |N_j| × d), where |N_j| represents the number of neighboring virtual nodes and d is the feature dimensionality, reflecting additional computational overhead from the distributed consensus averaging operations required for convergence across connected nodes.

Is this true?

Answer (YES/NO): NO